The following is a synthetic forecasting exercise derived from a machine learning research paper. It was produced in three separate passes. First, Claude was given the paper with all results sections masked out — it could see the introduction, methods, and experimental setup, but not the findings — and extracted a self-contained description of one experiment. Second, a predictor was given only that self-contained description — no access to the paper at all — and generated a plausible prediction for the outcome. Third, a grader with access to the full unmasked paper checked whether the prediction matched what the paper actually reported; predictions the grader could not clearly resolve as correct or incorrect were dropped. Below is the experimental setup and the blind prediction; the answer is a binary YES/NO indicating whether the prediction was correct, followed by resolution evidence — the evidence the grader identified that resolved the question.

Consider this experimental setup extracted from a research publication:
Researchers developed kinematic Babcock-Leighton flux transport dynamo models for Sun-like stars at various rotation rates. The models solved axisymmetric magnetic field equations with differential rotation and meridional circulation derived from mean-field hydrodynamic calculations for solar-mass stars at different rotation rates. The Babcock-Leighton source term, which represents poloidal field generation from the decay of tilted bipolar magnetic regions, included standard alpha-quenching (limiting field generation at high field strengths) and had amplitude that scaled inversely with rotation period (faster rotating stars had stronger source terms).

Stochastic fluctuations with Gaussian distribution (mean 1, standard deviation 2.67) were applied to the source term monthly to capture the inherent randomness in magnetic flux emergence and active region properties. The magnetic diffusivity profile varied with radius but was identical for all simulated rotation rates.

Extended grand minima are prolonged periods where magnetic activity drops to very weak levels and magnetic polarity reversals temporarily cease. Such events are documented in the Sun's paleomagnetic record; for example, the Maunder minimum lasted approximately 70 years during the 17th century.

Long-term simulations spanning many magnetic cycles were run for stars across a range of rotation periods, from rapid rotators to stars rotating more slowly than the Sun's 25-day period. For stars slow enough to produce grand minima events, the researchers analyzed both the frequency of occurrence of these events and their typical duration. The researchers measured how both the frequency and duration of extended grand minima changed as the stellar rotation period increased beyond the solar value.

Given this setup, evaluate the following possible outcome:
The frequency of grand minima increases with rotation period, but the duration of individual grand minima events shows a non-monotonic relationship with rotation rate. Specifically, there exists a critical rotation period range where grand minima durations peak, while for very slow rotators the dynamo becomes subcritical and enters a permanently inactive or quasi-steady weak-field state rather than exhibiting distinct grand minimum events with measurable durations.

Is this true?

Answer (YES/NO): NO